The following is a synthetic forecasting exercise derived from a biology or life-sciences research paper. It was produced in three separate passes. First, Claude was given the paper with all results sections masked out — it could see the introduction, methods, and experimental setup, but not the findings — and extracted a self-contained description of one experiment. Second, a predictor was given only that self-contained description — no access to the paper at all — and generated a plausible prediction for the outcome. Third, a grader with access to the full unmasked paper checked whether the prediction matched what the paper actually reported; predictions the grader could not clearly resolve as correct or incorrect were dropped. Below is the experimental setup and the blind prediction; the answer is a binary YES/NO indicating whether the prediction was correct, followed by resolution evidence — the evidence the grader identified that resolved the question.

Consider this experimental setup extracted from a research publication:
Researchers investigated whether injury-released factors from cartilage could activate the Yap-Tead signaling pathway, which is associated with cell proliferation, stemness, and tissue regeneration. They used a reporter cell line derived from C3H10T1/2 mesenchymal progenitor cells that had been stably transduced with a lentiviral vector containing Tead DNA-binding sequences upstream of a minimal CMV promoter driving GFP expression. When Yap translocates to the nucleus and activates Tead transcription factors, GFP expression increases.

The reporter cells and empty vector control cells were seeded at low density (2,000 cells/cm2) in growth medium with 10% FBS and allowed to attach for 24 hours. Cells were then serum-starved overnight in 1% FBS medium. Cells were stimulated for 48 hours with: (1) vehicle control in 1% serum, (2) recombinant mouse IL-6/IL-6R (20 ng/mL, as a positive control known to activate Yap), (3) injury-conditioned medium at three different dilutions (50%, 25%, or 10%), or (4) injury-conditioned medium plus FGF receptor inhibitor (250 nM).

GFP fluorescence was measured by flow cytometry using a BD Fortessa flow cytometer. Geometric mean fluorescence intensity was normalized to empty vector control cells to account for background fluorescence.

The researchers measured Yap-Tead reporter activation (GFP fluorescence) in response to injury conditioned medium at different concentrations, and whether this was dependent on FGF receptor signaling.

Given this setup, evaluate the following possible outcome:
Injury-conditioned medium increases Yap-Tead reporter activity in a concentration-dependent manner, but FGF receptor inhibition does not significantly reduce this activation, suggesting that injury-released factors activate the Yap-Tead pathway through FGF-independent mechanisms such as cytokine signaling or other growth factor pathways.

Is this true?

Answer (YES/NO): NO